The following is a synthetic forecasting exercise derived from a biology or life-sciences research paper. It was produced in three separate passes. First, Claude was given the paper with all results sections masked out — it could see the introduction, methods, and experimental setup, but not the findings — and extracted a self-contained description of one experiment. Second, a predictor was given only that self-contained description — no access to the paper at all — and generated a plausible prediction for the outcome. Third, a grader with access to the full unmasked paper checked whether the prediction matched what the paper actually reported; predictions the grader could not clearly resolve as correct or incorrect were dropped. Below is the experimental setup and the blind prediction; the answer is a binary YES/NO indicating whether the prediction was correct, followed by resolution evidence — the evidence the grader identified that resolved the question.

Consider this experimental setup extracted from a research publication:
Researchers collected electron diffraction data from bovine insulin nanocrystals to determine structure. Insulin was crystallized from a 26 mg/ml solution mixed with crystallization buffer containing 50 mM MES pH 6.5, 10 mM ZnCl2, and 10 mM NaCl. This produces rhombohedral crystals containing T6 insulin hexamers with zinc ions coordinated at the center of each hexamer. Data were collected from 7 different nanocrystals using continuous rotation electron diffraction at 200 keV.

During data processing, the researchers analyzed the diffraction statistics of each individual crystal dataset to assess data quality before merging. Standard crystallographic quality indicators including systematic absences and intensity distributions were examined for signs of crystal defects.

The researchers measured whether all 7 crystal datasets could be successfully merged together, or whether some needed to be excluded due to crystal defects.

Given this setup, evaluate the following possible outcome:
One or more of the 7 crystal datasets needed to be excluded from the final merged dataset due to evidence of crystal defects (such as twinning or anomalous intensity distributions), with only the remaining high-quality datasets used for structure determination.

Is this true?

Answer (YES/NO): YES